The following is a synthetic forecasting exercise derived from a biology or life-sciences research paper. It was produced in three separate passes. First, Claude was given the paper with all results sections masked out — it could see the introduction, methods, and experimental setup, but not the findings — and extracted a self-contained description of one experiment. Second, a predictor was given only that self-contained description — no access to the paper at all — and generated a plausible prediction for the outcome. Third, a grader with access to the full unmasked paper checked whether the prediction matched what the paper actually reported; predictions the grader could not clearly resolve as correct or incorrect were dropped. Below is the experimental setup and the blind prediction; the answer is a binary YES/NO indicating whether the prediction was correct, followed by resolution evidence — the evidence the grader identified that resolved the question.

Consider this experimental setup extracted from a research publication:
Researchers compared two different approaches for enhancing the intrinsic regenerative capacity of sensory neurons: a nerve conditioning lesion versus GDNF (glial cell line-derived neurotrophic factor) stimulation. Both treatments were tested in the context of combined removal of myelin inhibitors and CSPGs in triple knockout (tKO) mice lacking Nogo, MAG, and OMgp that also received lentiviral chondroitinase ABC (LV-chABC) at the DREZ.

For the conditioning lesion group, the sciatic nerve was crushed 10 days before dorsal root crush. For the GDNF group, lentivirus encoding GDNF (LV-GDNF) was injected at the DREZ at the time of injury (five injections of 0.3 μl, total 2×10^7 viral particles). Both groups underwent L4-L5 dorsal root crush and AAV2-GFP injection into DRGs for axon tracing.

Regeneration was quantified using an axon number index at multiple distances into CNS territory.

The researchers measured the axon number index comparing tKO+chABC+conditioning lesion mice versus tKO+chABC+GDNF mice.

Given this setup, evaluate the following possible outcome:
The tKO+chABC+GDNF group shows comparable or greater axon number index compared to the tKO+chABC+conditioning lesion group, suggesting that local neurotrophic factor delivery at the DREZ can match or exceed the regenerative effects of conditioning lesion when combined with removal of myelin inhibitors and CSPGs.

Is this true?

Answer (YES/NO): YES